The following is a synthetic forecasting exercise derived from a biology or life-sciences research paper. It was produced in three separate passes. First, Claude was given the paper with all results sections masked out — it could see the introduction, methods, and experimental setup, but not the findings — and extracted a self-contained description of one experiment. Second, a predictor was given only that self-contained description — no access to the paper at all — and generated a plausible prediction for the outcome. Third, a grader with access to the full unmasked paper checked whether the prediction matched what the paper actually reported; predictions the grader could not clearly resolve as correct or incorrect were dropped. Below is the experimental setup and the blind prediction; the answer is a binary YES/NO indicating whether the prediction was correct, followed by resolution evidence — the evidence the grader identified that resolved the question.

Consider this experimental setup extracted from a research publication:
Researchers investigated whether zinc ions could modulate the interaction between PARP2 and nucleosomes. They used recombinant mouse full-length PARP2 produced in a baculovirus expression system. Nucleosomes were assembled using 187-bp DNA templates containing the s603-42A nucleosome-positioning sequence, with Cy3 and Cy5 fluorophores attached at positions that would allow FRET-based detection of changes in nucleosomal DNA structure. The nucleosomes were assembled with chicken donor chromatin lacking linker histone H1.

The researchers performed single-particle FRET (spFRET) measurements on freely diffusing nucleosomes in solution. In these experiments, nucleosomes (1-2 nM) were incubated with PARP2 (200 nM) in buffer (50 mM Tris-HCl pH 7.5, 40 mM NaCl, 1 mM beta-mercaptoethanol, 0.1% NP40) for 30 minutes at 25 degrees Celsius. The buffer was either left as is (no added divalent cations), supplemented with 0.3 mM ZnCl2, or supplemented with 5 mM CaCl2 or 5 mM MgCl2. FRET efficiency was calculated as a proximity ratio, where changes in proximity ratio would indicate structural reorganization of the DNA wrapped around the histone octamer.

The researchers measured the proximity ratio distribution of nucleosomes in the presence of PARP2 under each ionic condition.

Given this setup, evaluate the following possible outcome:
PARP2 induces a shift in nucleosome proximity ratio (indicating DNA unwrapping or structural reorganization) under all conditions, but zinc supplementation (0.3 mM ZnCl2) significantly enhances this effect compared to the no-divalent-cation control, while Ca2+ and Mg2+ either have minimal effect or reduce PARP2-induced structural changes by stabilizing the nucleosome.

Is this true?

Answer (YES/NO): NO